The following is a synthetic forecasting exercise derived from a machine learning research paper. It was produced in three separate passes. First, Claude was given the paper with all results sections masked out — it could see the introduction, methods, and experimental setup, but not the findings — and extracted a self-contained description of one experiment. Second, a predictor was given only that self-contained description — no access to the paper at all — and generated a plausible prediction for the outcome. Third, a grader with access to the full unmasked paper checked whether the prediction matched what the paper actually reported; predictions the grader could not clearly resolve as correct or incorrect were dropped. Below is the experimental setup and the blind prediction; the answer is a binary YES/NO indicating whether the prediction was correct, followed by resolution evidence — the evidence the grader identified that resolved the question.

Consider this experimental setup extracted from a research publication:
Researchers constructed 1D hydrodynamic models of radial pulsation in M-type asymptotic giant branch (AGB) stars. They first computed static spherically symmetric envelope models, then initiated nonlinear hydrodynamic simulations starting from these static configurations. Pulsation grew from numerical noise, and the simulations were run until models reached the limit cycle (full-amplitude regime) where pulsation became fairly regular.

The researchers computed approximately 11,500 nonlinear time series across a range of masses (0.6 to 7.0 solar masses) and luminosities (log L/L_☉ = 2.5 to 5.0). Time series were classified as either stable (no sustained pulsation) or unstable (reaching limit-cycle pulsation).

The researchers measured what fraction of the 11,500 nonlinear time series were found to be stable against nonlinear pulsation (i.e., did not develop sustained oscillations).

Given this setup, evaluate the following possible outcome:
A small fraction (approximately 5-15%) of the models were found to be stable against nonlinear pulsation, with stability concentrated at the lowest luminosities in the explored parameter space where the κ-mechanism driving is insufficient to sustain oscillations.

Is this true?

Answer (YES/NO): NO